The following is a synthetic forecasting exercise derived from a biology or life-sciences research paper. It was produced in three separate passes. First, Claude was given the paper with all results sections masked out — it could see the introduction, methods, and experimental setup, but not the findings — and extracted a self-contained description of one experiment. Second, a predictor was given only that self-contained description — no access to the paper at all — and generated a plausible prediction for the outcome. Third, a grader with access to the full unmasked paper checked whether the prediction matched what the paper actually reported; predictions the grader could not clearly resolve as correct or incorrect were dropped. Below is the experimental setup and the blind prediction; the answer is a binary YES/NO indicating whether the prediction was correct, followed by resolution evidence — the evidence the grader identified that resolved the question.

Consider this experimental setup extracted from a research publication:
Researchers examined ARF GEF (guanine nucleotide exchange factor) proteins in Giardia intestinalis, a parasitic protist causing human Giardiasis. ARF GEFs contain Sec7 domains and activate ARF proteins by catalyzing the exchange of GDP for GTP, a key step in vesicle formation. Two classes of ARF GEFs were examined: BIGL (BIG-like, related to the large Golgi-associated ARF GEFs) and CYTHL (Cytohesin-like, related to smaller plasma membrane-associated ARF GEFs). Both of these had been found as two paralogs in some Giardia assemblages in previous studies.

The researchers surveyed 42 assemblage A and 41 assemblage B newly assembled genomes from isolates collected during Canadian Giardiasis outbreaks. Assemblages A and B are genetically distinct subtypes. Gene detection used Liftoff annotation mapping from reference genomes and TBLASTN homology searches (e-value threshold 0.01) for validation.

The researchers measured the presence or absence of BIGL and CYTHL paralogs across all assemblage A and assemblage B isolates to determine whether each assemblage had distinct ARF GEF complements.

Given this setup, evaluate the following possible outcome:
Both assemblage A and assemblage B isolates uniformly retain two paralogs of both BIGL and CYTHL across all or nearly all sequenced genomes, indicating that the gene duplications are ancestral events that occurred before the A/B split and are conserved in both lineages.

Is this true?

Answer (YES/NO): NO